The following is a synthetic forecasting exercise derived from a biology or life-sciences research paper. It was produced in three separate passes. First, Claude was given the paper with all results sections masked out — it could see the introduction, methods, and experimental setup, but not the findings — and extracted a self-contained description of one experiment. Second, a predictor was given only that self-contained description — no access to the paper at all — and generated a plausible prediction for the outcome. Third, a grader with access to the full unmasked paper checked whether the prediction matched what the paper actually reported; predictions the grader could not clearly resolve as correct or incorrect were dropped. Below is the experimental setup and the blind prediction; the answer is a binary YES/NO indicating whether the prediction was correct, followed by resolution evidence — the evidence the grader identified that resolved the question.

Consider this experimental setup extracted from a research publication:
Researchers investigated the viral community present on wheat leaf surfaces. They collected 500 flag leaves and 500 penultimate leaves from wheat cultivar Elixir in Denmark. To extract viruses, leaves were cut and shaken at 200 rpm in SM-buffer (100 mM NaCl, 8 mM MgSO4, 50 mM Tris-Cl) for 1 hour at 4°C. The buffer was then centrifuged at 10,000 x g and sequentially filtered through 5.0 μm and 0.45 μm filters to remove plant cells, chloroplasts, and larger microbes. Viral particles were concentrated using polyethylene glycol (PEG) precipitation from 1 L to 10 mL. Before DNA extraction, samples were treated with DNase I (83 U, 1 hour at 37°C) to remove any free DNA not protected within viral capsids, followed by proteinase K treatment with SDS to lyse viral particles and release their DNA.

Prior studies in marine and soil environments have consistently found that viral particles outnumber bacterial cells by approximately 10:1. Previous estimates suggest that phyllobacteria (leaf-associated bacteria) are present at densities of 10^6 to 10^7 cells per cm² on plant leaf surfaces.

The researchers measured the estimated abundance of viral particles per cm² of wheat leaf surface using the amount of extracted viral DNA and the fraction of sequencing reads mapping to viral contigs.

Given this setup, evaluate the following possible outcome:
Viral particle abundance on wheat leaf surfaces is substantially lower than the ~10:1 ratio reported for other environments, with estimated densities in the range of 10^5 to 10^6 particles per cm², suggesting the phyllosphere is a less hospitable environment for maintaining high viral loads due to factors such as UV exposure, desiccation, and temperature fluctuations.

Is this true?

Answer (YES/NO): NO